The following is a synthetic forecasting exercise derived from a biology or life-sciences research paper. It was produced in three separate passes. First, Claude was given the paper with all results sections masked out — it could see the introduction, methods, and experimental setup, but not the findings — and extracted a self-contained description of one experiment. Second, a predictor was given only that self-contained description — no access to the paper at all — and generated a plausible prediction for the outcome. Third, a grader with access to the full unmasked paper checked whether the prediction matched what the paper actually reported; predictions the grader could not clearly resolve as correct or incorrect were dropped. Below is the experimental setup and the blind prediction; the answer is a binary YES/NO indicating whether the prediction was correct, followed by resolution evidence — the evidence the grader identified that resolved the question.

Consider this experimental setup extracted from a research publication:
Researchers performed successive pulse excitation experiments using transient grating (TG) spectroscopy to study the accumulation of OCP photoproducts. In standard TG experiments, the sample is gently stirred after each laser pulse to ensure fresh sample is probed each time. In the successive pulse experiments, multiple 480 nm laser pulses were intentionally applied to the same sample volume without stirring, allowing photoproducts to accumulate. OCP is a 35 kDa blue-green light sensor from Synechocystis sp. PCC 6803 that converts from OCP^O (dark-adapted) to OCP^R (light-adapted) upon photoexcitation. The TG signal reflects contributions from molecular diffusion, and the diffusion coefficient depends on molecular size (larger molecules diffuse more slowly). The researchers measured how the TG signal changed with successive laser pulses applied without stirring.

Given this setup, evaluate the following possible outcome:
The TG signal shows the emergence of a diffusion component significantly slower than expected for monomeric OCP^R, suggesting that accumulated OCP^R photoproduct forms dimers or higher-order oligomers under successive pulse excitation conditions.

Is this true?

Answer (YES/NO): YES